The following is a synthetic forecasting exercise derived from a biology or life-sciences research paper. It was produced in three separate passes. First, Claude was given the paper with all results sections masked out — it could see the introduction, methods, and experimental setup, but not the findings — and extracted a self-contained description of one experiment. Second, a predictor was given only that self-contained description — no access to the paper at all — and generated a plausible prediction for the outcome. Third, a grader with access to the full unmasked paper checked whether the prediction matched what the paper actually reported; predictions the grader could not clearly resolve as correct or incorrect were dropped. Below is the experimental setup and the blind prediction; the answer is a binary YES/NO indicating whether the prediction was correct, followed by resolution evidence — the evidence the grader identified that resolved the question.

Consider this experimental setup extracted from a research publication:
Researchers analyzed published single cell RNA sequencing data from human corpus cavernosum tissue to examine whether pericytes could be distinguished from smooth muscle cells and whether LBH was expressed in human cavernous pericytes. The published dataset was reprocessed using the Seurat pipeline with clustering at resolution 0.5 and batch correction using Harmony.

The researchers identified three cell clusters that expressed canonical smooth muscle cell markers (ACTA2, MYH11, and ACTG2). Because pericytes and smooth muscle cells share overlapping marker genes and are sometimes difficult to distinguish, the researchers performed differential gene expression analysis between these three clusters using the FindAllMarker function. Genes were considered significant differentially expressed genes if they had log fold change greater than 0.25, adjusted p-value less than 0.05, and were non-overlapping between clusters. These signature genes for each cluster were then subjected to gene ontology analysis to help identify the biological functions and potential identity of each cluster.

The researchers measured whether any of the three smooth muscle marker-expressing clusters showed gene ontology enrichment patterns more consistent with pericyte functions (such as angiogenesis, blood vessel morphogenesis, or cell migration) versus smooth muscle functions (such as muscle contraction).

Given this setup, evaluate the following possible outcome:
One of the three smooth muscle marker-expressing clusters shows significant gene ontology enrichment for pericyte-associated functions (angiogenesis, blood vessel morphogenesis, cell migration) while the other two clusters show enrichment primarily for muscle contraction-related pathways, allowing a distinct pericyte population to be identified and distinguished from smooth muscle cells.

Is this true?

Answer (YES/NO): NO